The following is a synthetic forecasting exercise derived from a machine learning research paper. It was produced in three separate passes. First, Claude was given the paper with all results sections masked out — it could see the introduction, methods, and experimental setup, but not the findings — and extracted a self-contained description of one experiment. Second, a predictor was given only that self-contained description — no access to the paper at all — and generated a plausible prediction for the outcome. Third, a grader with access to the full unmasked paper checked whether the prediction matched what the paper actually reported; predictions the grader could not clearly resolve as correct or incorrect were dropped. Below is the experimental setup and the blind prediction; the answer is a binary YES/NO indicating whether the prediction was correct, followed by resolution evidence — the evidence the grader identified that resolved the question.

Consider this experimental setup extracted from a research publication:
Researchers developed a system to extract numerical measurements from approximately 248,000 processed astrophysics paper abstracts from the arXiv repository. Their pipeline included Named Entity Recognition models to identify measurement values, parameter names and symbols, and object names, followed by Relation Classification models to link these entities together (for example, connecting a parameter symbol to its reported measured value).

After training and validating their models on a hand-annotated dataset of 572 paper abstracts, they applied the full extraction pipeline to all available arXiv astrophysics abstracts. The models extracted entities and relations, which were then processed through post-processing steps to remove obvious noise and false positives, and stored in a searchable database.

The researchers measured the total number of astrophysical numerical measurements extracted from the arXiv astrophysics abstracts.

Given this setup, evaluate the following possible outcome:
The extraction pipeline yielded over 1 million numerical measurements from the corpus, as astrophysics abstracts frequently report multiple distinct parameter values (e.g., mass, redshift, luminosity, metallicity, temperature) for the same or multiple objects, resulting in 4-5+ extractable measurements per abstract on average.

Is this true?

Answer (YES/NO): NO